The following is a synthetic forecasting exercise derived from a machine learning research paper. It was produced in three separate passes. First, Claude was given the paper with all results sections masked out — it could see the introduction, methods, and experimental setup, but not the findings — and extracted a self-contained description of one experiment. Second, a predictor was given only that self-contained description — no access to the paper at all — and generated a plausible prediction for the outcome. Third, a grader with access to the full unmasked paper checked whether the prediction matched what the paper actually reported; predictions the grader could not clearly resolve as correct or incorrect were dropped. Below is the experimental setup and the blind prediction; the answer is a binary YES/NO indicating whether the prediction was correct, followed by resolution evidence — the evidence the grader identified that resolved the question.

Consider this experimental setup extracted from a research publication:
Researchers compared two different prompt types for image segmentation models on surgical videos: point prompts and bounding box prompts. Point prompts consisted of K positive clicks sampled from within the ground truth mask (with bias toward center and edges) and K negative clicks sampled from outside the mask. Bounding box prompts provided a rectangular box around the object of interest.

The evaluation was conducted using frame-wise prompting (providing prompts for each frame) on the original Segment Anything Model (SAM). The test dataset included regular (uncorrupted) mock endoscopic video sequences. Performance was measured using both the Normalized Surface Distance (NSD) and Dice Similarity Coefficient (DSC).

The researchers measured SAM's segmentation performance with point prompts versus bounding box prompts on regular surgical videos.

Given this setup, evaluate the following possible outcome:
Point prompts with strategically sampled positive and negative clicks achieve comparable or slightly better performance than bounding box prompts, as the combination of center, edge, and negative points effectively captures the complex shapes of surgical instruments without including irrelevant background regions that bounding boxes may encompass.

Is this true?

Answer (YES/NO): YES